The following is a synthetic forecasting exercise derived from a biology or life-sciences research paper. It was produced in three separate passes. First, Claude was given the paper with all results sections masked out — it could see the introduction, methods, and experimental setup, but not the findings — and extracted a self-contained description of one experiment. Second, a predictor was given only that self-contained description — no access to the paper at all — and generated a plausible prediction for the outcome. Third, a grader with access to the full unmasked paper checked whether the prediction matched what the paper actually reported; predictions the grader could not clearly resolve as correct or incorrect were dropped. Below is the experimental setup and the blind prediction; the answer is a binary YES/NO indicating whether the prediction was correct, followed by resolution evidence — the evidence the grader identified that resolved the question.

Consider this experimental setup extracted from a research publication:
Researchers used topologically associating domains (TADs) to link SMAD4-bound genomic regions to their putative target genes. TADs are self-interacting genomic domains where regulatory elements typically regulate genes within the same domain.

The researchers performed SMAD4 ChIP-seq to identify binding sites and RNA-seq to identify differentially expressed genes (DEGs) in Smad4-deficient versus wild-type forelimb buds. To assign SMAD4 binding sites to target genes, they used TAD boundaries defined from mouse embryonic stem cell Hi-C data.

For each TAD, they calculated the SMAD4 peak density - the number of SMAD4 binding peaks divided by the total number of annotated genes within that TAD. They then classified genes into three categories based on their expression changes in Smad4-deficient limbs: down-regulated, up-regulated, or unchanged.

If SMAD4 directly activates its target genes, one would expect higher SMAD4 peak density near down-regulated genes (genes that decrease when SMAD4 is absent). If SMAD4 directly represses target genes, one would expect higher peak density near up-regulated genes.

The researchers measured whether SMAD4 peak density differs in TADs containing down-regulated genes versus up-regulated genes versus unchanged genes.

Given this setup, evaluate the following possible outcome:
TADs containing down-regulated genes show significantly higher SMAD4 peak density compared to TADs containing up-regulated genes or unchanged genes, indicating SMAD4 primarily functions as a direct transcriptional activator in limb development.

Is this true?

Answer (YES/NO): NO